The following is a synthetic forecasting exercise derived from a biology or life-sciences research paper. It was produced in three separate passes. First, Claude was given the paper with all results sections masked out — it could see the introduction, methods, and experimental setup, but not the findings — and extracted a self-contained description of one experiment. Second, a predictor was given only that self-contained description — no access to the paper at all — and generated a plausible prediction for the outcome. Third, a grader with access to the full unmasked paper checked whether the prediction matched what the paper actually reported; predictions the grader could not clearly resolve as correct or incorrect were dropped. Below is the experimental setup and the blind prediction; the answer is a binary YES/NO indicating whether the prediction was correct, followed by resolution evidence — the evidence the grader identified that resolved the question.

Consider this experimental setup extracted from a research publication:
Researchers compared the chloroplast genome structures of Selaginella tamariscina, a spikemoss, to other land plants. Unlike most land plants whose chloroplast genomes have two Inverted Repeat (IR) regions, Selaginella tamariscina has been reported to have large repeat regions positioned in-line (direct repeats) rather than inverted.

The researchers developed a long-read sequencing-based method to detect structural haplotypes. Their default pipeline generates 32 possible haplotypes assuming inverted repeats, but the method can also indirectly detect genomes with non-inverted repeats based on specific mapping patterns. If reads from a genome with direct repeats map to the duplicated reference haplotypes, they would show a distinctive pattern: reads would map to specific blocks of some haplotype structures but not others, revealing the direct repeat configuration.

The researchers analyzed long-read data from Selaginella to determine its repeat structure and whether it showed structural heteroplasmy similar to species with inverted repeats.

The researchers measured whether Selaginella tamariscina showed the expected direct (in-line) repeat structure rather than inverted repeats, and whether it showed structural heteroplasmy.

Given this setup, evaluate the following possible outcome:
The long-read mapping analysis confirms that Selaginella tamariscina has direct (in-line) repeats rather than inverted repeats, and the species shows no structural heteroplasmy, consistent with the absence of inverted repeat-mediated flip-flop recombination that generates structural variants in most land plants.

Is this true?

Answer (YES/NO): YES